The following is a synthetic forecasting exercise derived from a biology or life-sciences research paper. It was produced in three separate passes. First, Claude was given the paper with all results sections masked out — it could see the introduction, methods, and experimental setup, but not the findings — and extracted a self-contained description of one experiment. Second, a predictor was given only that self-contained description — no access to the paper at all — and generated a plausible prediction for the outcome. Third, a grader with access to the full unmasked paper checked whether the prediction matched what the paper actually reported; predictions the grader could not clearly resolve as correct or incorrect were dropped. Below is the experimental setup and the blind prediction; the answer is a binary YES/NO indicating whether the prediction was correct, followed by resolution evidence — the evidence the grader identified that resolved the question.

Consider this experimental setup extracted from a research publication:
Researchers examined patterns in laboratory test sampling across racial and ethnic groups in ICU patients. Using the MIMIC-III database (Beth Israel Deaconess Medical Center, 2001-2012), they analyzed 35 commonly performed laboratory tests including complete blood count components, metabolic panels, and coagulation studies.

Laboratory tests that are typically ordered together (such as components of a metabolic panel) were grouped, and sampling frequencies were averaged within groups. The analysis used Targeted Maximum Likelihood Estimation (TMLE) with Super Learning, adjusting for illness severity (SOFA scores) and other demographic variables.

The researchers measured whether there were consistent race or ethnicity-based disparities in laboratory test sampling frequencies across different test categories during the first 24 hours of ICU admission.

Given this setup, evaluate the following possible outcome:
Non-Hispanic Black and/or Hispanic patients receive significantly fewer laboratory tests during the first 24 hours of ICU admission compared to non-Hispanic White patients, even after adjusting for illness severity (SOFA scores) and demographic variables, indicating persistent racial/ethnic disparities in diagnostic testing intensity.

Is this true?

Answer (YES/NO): NO